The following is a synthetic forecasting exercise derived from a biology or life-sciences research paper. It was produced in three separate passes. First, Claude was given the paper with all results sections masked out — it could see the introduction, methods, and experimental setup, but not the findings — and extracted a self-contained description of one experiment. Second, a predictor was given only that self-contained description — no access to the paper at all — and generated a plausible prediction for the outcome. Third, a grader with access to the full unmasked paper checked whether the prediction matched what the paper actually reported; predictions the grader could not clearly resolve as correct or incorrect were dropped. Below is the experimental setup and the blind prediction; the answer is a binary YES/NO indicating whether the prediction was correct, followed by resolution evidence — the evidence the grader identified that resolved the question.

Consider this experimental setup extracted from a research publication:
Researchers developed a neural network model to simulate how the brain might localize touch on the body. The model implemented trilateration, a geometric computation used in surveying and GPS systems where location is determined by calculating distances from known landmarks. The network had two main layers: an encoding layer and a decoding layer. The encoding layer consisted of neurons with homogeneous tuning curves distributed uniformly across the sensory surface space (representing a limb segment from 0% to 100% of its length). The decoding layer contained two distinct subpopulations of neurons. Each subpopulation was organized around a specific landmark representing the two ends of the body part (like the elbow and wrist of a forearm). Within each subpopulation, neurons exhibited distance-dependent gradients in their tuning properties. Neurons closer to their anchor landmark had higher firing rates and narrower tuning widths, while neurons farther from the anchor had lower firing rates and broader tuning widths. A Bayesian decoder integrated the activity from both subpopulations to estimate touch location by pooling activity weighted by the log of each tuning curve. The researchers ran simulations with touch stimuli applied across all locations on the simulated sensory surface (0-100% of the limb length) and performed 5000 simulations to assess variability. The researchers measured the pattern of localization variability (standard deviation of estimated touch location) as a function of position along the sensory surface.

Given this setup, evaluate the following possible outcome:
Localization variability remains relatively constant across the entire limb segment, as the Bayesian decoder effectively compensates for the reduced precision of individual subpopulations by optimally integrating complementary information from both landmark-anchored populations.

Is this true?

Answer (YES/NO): NO